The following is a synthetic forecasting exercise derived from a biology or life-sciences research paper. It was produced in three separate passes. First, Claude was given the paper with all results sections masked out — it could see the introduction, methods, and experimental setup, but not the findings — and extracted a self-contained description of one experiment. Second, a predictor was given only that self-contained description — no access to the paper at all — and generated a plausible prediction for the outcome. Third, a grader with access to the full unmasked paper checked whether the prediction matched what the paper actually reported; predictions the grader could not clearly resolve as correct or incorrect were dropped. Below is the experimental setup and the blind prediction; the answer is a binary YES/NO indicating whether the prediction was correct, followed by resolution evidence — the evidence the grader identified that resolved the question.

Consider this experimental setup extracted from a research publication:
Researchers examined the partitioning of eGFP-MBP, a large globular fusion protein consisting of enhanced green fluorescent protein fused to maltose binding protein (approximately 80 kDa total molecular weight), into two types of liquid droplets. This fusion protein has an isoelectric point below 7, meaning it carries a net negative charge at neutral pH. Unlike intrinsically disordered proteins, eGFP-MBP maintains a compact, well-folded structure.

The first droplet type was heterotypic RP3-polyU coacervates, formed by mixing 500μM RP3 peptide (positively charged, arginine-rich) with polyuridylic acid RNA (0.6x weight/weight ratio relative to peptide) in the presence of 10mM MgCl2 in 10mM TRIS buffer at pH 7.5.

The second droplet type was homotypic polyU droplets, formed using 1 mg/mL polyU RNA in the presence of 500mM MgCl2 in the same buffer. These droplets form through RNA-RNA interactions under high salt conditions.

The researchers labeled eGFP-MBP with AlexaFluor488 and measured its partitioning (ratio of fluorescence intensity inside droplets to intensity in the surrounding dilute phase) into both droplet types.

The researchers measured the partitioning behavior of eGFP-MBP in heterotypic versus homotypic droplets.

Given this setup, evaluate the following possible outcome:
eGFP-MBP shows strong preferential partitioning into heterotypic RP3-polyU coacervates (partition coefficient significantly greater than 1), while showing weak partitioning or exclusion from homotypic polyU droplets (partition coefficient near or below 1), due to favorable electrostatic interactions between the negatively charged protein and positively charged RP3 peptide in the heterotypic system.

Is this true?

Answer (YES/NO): NO